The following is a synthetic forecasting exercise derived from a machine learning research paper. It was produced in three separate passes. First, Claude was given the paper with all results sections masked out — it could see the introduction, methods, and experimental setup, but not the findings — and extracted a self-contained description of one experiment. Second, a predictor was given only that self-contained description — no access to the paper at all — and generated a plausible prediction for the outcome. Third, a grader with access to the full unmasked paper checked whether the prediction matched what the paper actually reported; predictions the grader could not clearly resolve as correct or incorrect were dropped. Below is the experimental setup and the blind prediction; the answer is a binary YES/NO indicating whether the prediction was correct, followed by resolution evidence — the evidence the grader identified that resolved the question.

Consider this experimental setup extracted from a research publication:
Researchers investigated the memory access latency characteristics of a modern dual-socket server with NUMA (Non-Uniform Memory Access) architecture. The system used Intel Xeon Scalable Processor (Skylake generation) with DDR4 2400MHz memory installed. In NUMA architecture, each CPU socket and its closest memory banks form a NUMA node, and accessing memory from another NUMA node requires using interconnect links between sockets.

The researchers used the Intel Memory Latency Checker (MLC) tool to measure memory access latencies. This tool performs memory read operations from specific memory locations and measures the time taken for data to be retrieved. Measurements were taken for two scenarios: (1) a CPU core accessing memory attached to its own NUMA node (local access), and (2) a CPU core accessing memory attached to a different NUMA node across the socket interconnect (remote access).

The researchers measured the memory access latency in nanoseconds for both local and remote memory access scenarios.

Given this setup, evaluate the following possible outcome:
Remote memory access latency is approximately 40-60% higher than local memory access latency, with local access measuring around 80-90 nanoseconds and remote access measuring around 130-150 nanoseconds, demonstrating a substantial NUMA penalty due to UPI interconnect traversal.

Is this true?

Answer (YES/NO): NO